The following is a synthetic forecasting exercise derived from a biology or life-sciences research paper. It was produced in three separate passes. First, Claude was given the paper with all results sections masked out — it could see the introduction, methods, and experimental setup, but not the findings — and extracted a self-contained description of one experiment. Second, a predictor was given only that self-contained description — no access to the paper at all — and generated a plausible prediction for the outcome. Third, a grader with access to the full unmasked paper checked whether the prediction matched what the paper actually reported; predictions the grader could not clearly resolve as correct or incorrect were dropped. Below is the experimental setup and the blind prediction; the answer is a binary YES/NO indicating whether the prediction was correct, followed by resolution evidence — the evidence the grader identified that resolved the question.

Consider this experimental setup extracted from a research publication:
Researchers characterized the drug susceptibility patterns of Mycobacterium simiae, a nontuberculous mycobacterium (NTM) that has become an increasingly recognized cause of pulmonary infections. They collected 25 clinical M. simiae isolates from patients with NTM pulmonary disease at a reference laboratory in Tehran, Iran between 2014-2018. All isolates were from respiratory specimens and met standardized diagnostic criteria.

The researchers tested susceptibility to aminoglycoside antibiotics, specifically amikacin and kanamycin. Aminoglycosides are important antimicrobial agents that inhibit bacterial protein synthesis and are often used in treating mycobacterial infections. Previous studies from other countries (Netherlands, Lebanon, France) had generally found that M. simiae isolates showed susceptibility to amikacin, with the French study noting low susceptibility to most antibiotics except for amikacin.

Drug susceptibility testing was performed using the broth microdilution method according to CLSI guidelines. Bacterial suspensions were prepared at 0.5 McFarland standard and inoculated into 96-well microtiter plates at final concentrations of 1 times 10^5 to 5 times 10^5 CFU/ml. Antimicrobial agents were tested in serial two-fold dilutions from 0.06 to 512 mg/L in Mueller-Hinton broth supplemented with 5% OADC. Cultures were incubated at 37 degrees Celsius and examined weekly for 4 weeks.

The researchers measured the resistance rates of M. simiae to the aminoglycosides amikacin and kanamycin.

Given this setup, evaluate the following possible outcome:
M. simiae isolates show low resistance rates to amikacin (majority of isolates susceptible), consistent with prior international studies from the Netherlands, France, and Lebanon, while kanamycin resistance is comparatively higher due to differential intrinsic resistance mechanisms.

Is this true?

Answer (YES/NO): NO